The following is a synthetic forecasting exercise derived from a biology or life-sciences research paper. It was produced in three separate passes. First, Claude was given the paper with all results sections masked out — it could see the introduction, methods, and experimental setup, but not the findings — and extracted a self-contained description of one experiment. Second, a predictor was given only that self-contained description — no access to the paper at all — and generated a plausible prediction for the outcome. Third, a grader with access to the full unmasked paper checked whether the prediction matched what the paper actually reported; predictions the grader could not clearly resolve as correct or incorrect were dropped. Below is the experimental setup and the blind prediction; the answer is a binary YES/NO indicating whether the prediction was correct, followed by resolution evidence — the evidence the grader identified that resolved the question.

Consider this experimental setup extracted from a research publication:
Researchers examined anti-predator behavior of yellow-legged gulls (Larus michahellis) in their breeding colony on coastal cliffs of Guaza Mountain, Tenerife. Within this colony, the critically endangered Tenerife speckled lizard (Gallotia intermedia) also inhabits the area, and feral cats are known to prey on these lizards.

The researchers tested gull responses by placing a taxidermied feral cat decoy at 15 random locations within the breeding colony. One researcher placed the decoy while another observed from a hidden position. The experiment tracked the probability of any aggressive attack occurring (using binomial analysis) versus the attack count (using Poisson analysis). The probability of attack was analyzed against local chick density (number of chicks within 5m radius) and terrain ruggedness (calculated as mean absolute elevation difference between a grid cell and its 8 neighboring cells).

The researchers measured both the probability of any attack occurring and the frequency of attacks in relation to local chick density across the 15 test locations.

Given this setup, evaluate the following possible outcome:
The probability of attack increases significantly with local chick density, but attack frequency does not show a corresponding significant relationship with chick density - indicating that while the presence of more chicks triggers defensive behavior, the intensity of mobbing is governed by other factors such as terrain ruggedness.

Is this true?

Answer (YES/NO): NO